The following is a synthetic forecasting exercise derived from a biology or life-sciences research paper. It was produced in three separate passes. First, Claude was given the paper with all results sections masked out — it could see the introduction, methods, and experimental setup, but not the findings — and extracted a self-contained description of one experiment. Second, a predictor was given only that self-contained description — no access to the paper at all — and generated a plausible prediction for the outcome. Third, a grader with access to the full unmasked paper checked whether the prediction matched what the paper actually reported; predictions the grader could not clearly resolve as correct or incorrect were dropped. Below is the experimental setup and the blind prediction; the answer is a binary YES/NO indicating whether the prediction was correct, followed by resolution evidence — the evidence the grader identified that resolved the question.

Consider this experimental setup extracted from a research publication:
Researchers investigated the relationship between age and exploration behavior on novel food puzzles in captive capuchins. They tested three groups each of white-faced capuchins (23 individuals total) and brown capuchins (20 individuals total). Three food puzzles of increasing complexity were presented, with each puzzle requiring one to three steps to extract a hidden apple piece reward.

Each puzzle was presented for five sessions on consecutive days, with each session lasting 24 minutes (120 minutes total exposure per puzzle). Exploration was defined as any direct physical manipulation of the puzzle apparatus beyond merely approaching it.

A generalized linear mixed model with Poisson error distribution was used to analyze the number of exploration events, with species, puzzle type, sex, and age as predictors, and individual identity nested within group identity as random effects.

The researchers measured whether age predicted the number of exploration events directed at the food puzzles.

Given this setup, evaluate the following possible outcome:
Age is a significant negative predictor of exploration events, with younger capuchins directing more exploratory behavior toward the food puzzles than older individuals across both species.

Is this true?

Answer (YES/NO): NO